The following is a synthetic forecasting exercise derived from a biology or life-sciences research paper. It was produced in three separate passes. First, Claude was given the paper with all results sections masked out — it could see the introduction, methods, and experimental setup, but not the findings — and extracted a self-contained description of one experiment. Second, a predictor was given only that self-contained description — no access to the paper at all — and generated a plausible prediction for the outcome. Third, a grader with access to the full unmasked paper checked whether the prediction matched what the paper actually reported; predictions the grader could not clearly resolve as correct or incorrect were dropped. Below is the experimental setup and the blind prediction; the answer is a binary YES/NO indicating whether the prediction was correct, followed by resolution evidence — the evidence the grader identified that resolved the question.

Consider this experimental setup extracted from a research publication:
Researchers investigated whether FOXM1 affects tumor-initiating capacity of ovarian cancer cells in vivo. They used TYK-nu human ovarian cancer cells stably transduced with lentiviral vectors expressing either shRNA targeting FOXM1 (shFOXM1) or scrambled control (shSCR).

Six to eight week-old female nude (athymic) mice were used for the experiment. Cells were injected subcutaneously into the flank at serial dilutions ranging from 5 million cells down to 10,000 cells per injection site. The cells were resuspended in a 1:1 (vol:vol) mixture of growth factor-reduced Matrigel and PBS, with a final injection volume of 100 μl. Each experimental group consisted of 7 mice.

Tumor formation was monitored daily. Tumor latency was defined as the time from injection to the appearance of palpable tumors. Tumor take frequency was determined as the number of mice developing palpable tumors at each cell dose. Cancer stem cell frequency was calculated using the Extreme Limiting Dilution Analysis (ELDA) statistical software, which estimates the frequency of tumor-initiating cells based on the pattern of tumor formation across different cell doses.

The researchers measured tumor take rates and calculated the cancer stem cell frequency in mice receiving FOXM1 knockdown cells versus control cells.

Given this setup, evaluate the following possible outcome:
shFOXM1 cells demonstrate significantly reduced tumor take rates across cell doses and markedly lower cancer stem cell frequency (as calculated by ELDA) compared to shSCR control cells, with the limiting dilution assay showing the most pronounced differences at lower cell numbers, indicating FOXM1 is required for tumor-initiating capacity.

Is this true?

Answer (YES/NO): YES